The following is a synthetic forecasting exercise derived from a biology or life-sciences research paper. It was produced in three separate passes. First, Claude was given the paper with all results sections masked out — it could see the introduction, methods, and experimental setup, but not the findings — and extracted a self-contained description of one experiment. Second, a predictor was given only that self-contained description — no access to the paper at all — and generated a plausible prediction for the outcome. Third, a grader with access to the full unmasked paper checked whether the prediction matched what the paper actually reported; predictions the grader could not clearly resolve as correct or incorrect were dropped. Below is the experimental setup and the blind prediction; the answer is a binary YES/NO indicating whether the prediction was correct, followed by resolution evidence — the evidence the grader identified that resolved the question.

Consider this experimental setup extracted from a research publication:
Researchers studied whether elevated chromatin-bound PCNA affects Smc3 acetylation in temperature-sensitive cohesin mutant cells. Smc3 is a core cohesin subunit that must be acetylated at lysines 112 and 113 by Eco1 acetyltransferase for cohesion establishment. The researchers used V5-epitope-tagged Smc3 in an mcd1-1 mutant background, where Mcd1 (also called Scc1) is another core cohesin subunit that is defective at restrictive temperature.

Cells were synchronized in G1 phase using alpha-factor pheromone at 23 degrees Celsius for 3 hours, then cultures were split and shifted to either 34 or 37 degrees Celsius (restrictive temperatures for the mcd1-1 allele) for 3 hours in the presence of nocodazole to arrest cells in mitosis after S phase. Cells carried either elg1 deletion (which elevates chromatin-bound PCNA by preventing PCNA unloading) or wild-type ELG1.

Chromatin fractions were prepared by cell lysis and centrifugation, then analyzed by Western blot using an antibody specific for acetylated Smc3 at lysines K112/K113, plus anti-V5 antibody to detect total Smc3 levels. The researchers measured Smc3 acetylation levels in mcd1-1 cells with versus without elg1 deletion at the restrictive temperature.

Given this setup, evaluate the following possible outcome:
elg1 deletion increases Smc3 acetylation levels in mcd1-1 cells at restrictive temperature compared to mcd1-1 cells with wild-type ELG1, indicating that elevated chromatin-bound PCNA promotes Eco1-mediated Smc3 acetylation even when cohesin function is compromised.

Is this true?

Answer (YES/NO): YES